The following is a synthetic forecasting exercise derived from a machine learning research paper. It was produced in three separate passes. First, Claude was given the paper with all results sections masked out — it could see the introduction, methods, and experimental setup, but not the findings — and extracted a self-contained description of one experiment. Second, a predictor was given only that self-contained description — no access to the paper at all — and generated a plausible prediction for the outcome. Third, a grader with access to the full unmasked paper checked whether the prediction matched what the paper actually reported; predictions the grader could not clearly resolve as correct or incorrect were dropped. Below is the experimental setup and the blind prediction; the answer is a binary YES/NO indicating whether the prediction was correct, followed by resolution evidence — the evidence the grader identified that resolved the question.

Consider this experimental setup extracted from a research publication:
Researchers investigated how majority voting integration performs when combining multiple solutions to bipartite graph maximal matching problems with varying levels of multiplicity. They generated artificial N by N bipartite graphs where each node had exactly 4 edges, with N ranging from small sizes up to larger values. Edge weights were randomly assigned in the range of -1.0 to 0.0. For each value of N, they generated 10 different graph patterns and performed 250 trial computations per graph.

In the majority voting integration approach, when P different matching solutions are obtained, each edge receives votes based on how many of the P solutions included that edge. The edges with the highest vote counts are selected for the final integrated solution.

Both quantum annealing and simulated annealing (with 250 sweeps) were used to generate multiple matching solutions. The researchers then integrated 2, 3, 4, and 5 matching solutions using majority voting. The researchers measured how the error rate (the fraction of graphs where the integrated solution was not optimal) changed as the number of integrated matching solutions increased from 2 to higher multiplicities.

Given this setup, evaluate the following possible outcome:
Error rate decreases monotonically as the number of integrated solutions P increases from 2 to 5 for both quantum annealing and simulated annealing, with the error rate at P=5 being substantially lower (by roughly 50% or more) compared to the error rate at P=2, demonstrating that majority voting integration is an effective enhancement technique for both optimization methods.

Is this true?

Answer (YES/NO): NO